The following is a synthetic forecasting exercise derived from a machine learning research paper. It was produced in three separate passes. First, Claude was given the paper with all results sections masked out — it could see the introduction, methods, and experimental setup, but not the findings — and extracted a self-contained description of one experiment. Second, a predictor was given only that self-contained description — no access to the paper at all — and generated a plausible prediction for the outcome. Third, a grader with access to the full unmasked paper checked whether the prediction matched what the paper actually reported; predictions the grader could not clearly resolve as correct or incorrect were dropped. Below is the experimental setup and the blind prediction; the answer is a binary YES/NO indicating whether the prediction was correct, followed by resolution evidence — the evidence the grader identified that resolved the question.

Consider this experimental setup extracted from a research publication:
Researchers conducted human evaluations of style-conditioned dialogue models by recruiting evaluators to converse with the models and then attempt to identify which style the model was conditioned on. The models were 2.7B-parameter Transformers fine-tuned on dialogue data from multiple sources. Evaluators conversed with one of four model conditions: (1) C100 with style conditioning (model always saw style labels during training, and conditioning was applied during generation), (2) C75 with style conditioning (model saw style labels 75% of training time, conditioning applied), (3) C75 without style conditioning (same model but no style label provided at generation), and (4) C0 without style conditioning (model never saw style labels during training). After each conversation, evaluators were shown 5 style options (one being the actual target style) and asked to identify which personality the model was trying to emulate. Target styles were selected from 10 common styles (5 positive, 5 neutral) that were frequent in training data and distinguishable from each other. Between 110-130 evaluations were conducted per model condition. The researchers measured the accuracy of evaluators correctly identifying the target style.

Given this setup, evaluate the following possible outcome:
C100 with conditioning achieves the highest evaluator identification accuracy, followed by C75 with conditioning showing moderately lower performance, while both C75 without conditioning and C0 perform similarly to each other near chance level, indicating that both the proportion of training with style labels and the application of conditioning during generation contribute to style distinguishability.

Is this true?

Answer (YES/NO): NO